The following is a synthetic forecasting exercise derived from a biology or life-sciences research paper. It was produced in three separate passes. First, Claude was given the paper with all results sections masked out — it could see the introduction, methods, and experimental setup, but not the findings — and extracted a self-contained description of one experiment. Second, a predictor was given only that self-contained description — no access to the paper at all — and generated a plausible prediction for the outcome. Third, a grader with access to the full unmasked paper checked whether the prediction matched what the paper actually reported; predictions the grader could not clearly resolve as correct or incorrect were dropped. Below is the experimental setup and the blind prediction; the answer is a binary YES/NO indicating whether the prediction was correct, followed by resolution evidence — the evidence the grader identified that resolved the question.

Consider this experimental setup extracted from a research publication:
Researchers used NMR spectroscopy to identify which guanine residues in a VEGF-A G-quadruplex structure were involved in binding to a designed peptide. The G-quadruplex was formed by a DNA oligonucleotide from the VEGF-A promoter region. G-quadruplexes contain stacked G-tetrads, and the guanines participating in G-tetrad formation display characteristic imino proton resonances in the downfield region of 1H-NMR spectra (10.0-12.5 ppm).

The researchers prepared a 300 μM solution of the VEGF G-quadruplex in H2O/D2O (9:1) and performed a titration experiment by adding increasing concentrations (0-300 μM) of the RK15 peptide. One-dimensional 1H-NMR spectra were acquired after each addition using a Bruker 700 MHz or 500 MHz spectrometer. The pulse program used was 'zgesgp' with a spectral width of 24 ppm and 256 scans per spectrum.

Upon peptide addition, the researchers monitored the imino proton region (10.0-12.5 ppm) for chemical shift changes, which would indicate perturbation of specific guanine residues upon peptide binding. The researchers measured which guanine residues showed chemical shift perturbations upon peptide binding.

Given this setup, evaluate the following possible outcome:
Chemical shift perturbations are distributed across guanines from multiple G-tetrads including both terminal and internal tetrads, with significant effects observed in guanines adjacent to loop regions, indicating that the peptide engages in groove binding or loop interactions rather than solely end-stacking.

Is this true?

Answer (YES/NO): NO